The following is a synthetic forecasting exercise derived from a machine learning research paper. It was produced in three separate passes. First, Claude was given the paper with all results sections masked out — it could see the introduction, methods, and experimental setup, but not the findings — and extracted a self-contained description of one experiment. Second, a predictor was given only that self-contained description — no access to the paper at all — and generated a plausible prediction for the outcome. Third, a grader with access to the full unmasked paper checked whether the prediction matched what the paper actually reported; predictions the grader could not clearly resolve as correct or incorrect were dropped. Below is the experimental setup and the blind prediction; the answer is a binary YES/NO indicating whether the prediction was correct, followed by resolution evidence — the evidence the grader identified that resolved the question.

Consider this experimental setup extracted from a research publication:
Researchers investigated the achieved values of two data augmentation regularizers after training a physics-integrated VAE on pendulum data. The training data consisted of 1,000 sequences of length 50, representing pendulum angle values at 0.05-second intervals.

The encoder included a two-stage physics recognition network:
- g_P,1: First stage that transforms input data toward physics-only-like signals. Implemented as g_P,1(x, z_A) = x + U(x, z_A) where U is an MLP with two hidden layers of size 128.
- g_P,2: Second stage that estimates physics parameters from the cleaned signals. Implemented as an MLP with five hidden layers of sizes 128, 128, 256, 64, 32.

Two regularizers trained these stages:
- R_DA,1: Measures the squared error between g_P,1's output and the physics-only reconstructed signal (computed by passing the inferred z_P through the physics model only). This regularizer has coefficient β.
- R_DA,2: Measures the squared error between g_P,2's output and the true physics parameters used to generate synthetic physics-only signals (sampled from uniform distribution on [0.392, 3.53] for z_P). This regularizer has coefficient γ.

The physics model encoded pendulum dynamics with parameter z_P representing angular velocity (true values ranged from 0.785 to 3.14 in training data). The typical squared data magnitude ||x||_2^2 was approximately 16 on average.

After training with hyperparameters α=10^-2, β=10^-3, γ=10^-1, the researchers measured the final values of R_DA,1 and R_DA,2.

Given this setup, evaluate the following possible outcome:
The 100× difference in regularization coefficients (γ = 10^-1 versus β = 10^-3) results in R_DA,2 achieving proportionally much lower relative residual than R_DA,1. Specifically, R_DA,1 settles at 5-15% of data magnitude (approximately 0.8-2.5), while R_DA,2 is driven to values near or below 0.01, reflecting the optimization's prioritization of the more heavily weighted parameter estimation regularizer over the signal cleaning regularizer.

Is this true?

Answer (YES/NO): NO